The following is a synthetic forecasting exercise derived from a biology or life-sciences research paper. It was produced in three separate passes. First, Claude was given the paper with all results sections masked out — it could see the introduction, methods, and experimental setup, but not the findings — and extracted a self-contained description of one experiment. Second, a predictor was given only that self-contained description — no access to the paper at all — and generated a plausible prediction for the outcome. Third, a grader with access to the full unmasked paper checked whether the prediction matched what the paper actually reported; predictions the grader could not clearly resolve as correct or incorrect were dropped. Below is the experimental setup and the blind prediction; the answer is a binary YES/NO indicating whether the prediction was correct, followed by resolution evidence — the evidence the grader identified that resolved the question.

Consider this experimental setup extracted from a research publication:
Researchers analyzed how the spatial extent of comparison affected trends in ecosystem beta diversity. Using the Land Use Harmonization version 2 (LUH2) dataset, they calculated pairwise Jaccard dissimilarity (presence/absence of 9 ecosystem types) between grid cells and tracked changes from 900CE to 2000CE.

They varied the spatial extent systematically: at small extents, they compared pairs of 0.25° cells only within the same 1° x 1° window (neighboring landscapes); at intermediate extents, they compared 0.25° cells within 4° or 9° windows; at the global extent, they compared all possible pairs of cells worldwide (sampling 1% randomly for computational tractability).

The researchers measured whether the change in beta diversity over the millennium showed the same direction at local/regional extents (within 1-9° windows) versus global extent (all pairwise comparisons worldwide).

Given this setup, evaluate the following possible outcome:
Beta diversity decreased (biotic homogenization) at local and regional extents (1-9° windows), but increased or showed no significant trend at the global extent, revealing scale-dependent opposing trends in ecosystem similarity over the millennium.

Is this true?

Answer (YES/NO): NO